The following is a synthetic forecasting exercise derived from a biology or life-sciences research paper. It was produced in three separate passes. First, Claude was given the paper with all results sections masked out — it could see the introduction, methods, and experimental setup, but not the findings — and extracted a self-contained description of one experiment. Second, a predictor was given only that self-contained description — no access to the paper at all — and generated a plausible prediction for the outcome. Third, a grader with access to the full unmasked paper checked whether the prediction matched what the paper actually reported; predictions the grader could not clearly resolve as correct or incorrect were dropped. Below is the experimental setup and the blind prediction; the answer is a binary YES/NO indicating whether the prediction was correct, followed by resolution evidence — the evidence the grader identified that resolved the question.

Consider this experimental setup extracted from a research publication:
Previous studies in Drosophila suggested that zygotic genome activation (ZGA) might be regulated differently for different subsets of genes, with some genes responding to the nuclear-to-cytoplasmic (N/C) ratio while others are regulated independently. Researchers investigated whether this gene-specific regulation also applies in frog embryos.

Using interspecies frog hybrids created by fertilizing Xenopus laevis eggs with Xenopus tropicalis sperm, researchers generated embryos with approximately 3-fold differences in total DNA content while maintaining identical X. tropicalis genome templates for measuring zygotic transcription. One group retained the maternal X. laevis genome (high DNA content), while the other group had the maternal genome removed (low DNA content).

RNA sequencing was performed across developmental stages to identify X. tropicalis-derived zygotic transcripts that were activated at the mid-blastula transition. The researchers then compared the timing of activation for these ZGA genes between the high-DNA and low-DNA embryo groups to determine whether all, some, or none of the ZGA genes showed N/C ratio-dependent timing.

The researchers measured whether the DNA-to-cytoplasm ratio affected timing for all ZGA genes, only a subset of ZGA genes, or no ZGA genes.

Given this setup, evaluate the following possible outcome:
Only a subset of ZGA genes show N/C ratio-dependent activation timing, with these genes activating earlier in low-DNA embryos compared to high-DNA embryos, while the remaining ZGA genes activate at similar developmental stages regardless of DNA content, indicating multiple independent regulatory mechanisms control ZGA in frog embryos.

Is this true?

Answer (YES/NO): NO